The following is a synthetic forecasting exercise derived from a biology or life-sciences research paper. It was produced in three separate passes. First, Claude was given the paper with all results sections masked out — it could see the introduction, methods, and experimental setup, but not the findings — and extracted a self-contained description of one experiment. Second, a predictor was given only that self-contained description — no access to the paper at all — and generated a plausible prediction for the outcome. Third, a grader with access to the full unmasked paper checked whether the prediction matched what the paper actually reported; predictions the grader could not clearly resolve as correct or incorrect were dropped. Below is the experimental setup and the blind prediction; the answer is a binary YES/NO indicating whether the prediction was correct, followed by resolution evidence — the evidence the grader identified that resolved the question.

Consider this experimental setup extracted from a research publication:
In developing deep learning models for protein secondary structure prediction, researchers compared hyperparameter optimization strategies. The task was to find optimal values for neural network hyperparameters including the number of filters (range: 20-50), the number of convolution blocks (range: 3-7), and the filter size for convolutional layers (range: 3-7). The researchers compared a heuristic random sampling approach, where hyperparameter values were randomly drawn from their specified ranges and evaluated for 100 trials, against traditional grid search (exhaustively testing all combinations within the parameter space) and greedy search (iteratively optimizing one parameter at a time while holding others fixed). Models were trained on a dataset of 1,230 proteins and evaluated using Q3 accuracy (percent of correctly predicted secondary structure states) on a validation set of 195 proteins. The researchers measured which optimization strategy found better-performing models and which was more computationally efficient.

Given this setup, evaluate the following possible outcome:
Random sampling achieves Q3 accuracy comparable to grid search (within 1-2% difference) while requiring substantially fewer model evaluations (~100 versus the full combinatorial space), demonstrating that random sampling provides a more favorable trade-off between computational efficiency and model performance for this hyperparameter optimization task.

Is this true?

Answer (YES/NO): NO